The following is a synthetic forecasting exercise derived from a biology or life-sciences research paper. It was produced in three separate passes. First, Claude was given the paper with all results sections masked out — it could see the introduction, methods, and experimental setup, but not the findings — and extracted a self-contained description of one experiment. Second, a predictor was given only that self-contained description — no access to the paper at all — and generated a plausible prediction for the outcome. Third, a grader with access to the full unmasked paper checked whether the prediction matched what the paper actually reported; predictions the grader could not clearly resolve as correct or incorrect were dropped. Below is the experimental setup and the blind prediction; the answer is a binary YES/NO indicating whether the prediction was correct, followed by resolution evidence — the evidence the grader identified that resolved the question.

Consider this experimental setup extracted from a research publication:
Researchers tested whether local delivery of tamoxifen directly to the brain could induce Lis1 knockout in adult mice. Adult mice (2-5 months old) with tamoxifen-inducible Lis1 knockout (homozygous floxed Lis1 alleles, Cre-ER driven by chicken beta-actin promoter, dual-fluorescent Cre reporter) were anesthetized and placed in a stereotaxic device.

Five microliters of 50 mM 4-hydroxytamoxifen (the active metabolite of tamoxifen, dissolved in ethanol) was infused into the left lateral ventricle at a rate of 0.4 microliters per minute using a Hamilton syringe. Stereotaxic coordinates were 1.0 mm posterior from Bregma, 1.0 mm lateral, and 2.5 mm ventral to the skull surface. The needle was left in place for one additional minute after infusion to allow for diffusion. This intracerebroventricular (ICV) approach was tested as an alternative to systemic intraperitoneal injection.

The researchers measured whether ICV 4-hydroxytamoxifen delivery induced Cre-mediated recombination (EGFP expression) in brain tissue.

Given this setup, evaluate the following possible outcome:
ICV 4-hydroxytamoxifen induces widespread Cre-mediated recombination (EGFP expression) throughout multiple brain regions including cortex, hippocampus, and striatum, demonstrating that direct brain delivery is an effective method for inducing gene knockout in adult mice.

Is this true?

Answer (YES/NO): NO